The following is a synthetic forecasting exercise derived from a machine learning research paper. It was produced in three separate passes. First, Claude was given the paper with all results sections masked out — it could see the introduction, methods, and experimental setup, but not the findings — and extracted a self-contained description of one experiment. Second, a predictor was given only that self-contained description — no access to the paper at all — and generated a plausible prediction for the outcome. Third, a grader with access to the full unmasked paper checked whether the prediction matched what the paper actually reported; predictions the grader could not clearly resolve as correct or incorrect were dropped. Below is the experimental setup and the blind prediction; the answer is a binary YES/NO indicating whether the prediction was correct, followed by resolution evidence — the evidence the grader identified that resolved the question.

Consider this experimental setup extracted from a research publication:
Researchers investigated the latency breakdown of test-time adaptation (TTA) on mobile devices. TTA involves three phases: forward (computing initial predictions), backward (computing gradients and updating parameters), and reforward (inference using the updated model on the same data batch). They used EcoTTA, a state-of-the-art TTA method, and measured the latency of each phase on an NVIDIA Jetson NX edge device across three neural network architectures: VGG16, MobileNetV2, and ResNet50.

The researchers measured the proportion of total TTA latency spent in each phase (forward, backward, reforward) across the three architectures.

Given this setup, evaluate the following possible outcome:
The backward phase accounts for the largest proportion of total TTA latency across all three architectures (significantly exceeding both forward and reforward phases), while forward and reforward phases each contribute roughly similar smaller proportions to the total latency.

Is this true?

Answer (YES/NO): YES